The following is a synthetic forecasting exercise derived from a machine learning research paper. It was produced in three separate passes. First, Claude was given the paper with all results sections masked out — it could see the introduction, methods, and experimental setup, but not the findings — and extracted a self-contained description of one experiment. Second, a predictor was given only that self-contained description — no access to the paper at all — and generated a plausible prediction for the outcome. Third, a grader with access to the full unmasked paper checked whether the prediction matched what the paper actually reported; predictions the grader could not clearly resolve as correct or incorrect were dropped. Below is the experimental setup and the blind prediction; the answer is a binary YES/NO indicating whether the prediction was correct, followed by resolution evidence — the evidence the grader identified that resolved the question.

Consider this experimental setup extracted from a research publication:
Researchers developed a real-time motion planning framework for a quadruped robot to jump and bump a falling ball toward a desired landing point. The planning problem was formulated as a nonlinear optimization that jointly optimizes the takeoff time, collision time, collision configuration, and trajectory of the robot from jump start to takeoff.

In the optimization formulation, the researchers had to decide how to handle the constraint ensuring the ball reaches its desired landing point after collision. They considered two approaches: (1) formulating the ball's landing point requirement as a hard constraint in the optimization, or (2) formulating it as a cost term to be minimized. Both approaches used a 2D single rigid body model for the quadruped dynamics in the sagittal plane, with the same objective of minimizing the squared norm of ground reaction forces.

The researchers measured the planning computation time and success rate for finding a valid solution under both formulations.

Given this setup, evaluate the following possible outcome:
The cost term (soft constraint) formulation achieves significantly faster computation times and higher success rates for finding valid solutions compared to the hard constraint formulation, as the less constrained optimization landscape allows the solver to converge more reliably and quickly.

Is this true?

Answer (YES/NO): NO